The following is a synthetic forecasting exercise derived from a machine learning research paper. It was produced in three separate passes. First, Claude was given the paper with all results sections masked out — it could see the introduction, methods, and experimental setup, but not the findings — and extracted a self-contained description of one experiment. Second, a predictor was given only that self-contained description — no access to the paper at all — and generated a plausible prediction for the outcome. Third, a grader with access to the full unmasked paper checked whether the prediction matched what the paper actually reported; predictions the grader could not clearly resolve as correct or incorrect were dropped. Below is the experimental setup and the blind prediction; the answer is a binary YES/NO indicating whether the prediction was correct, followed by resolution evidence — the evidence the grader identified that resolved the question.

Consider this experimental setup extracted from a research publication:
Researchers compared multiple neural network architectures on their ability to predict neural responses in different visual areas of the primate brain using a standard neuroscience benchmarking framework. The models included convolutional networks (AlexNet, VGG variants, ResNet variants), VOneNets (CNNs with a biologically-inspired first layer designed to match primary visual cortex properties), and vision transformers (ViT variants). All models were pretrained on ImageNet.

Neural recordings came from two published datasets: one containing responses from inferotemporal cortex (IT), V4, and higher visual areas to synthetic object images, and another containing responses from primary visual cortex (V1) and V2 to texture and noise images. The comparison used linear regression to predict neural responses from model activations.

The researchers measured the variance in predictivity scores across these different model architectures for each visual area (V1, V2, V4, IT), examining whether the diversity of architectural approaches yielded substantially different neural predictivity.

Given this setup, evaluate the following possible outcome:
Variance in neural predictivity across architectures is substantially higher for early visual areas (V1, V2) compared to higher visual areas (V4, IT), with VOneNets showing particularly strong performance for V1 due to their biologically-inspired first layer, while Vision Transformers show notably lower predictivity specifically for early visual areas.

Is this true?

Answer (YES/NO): NO